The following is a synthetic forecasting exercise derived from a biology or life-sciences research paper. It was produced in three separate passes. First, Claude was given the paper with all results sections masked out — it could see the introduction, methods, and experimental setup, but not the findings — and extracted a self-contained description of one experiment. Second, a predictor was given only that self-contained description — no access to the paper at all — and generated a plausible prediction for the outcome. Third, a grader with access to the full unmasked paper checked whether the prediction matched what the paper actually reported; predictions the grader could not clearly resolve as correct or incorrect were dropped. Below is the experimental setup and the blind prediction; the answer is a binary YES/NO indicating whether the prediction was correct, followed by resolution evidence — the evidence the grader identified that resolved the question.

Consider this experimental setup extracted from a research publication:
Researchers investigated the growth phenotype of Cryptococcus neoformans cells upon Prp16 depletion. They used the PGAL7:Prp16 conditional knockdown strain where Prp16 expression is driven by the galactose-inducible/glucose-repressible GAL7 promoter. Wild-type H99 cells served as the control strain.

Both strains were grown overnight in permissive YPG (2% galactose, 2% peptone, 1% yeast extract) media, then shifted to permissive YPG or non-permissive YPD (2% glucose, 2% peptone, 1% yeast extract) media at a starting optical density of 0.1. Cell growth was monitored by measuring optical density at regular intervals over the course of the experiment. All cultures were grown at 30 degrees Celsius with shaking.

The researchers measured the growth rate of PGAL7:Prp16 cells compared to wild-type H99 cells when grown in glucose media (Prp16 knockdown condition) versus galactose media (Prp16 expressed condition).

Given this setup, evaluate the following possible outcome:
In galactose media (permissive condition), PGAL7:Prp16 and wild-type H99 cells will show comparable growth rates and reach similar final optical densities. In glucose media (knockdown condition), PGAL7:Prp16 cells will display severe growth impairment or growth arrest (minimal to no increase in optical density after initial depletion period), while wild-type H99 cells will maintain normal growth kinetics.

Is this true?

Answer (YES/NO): NO